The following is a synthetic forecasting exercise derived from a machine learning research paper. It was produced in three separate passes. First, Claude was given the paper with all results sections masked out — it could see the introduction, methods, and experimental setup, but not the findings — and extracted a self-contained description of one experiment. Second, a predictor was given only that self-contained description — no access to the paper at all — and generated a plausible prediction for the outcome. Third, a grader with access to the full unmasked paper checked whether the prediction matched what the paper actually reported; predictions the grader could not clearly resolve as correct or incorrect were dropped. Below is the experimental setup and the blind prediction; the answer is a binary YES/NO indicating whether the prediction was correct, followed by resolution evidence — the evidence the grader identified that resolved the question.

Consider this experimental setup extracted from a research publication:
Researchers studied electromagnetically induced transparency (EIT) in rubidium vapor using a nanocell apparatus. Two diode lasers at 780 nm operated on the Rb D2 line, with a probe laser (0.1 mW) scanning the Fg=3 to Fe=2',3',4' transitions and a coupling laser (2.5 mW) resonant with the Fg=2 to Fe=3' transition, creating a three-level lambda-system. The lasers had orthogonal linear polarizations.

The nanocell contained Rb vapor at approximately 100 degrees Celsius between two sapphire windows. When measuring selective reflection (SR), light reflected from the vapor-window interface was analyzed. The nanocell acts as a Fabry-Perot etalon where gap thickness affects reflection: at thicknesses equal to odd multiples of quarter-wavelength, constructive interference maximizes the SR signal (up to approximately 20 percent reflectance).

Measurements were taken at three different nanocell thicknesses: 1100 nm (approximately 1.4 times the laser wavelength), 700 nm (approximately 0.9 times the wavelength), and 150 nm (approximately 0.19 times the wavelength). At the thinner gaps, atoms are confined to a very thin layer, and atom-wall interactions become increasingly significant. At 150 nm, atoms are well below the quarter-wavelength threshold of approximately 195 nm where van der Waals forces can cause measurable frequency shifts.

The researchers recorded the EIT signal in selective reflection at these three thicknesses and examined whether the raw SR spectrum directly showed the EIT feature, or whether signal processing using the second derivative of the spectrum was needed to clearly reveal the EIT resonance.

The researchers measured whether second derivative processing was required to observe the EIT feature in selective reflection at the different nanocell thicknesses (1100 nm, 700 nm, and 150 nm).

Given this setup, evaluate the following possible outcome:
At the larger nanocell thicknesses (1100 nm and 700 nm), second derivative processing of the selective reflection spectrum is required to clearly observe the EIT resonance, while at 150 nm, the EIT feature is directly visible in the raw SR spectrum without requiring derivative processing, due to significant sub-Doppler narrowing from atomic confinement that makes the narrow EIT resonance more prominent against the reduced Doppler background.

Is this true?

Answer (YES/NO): NO